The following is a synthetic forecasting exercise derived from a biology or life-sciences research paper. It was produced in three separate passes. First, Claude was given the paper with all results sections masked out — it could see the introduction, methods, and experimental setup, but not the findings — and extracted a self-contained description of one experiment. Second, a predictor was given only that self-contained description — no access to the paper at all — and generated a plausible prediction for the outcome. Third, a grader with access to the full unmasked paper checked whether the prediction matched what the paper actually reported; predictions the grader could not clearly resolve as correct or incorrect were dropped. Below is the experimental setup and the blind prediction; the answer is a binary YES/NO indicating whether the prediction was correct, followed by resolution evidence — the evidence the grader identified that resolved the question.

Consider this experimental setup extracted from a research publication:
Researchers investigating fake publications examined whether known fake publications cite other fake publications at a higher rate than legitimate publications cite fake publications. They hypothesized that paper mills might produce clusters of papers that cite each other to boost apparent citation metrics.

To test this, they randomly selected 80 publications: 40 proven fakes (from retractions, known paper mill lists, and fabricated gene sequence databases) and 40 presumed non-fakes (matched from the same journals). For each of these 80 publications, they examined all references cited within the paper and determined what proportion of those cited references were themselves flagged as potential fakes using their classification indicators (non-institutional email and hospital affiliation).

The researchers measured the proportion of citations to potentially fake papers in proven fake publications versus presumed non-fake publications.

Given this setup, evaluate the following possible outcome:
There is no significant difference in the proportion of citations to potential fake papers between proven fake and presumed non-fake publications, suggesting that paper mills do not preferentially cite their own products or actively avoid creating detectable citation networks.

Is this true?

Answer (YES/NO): NO